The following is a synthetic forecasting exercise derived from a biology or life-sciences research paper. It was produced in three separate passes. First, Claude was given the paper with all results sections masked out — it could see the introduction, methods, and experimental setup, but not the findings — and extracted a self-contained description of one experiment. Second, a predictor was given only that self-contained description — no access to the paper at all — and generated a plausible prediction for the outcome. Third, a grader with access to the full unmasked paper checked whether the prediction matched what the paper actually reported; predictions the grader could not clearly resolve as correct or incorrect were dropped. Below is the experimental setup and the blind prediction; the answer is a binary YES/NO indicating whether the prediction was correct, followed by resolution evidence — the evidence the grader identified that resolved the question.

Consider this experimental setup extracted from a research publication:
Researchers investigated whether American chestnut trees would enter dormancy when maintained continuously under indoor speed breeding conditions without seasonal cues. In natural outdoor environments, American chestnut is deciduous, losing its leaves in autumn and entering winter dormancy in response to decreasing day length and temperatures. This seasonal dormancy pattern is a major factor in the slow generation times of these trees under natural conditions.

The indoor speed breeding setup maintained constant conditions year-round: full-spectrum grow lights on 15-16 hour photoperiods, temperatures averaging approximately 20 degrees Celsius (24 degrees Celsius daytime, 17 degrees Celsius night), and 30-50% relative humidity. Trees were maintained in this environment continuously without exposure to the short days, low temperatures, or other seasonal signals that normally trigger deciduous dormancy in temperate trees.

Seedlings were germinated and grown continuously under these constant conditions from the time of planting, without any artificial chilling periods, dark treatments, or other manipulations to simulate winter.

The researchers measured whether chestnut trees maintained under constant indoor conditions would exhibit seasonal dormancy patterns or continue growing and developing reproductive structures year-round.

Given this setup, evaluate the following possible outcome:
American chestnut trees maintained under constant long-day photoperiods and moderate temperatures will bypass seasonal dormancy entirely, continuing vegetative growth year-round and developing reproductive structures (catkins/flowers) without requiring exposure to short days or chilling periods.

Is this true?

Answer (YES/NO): YES